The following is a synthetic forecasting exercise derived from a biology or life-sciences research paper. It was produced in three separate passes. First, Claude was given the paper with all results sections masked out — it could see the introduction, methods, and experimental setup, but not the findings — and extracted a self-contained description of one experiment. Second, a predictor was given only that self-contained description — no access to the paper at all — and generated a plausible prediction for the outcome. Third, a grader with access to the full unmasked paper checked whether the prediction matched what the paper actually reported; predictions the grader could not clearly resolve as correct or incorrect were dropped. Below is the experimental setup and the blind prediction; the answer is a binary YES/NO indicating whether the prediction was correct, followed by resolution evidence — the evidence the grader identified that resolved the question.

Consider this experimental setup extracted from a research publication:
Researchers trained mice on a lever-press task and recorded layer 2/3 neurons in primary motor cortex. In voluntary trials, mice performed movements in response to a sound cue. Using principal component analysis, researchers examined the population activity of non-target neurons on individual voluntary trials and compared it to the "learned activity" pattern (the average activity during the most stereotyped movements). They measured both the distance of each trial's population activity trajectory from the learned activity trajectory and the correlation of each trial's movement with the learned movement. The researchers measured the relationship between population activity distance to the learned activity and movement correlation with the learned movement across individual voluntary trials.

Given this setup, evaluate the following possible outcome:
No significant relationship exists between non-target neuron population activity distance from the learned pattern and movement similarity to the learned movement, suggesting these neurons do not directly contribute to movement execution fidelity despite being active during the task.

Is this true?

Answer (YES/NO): NO